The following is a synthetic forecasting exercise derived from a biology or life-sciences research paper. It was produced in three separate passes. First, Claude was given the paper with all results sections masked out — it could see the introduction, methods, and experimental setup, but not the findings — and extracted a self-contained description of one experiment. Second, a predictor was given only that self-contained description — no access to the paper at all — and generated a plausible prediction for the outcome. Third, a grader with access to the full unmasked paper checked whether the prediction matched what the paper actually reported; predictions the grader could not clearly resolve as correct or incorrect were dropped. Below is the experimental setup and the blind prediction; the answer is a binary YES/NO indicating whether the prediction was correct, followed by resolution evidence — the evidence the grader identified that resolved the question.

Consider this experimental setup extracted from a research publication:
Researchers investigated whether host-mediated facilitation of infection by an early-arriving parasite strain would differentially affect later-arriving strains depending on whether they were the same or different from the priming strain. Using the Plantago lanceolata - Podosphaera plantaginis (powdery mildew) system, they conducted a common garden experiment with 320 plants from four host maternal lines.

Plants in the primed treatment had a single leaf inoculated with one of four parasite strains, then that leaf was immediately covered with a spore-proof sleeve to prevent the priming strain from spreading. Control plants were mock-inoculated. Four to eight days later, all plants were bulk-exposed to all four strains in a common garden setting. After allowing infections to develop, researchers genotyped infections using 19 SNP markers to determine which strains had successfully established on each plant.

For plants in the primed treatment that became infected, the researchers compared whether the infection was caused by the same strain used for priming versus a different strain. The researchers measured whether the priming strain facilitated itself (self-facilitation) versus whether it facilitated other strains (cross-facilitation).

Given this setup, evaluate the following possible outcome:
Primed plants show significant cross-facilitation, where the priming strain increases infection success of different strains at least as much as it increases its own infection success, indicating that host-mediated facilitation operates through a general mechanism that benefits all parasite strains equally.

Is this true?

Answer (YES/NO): YES